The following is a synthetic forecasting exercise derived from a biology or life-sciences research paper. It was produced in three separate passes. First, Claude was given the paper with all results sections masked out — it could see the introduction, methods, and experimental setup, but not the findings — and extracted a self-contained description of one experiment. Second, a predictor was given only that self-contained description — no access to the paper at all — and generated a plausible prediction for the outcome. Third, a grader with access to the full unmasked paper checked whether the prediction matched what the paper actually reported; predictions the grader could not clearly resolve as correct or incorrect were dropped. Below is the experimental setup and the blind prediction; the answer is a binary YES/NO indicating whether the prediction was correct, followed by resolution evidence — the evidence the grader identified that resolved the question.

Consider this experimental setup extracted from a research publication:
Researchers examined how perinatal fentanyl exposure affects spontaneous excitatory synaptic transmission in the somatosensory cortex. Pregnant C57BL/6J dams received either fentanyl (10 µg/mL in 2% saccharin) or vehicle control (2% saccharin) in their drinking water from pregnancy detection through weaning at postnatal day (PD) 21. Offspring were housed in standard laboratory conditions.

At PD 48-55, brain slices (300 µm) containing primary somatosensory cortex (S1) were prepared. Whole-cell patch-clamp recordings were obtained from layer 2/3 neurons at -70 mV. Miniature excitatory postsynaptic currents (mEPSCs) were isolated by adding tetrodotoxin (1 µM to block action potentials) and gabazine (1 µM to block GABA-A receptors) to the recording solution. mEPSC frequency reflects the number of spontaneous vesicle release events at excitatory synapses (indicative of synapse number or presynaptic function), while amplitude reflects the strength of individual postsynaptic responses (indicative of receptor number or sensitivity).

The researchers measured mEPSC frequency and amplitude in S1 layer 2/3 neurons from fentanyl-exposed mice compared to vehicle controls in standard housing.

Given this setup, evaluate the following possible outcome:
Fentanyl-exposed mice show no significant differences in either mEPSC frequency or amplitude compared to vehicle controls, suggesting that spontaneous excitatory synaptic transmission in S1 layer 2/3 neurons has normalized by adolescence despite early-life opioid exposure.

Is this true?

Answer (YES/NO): NO